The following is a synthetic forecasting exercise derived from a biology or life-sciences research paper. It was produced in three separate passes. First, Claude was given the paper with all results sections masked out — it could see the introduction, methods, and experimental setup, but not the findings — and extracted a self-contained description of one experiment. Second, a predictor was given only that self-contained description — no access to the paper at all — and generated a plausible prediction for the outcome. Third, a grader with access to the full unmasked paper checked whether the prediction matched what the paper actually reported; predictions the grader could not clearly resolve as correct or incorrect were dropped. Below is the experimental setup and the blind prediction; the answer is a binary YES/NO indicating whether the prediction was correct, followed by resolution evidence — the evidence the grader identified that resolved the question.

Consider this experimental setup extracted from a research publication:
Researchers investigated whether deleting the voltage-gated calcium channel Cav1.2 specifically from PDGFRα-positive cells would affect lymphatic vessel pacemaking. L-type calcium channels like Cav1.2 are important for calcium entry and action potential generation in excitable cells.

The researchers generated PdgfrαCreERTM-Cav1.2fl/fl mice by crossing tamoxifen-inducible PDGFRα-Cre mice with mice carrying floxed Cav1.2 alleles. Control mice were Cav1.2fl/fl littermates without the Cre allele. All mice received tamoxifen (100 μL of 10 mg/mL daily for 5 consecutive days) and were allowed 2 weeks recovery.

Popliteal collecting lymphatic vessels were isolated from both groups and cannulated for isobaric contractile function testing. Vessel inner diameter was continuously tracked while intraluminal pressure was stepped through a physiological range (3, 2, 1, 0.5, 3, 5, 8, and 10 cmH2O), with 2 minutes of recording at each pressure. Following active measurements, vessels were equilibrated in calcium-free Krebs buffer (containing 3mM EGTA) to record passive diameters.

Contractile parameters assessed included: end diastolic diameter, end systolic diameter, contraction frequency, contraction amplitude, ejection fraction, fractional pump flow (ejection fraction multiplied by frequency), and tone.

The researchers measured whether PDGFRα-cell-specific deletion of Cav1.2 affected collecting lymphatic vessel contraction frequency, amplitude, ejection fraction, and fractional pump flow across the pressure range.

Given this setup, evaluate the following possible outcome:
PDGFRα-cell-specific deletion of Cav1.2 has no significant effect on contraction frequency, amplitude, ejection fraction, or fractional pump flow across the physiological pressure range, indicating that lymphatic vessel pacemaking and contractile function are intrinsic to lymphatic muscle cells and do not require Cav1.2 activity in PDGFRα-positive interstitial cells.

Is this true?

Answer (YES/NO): NO